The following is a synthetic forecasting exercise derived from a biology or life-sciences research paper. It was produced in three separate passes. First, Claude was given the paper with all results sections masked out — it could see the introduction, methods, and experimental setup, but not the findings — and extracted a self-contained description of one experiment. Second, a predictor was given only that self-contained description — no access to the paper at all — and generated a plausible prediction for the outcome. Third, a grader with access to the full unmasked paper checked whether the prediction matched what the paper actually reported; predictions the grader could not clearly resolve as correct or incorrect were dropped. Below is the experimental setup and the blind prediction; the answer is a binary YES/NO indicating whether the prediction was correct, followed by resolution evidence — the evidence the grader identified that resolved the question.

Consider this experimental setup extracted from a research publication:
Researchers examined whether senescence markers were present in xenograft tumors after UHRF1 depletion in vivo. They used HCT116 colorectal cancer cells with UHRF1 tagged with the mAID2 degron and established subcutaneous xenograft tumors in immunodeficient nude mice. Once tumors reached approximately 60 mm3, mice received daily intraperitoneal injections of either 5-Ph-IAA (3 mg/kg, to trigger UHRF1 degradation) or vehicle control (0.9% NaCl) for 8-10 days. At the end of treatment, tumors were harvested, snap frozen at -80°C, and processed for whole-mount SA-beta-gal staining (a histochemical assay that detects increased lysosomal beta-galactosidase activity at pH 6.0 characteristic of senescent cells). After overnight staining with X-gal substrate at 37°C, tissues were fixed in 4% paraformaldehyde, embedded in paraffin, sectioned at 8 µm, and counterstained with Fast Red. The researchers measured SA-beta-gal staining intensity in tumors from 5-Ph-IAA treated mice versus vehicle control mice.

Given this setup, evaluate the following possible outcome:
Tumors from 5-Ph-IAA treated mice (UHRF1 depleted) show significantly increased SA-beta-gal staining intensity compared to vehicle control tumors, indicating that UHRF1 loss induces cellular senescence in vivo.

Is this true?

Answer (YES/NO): YES